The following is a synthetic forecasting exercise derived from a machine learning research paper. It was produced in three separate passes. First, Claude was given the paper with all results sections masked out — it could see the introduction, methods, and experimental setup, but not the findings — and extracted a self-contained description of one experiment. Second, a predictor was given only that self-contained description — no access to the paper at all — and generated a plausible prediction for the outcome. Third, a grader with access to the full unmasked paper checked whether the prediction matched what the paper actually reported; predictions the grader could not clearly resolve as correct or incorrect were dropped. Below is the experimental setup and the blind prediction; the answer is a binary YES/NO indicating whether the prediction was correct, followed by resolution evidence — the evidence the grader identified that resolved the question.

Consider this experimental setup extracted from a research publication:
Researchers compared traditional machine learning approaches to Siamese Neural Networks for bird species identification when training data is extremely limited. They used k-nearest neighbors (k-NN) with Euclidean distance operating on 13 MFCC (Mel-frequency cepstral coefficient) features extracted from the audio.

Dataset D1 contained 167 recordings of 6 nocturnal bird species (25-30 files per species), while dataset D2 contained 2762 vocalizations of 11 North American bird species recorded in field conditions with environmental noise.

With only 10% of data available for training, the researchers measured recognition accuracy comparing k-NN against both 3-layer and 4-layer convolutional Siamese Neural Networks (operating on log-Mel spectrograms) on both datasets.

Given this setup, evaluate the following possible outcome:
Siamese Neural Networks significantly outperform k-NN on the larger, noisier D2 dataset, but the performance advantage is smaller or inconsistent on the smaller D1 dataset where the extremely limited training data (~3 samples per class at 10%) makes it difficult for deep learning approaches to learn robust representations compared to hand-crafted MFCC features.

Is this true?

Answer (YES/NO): NO